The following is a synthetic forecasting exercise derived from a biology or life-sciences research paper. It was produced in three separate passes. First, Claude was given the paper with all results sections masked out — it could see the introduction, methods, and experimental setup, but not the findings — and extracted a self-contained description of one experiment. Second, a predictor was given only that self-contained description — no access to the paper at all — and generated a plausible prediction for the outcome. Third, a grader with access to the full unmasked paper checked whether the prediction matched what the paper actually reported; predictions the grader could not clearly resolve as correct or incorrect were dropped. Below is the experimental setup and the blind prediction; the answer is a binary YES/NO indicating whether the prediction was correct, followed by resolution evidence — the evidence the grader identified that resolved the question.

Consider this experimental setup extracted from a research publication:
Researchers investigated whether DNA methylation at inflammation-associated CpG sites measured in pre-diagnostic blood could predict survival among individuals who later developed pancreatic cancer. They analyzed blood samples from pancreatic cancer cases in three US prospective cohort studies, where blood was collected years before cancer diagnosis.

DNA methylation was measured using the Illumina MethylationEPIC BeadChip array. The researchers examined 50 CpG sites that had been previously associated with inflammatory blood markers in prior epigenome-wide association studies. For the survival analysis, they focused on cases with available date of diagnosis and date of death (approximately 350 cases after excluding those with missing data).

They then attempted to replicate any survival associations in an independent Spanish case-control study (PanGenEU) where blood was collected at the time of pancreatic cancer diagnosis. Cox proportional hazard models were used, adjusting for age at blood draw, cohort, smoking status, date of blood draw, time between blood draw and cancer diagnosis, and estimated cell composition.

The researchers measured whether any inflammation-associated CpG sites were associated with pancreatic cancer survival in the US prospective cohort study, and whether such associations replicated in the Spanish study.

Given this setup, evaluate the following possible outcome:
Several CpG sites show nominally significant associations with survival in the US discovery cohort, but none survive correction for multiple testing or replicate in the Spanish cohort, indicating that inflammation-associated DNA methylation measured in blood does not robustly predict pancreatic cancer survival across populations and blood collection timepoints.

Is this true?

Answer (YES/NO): NO